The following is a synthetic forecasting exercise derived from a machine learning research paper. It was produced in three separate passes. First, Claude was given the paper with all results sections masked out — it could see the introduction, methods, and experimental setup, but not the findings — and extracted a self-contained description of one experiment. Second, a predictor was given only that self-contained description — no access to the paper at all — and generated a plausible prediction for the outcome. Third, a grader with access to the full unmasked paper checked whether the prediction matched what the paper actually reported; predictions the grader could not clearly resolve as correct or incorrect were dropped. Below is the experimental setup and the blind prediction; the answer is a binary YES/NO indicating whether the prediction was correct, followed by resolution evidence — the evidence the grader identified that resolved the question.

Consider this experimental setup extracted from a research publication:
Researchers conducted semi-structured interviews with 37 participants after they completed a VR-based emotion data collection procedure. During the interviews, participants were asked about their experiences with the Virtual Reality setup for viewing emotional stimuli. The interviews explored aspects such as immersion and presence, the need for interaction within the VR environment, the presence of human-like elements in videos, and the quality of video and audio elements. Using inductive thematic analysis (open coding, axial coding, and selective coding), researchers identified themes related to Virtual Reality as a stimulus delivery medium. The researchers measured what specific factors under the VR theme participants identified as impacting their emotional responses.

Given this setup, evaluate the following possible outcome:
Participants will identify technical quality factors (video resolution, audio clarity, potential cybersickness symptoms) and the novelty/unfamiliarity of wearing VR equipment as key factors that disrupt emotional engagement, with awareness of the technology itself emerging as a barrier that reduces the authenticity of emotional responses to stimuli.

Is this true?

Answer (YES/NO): NO